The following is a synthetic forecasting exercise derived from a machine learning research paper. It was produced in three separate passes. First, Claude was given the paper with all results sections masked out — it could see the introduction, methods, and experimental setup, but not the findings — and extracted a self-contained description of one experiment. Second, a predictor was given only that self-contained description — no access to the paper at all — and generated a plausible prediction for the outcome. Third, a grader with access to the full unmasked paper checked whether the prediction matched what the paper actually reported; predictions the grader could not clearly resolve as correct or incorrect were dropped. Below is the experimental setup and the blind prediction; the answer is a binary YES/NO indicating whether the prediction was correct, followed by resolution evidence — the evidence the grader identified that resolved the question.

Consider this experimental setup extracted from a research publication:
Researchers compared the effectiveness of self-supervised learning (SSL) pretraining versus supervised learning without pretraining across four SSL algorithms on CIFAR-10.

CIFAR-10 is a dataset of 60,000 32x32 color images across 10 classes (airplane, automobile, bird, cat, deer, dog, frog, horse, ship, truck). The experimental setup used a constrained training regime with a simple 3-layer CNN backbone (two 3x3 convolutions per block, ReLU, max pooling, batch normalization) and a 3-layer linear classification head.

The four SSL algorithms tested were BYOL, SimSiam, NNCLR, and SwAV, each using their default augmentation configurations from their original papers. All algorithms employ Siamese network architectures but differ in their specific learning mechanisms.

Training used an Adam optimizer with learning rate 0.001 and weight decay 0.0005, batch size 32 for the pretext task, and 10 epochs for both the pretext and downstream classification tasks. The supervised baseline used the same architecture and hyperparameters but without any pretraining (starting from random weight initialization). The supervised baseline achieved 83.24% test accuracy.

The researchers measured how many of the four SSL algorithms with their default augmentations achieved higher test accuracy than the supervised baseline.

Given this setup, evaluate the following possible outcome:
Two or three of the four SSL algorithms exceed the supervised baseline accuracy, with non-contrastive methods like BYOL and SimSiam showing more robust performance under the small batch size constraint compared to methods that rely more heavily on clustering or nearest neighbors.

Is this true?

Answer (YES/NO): YES